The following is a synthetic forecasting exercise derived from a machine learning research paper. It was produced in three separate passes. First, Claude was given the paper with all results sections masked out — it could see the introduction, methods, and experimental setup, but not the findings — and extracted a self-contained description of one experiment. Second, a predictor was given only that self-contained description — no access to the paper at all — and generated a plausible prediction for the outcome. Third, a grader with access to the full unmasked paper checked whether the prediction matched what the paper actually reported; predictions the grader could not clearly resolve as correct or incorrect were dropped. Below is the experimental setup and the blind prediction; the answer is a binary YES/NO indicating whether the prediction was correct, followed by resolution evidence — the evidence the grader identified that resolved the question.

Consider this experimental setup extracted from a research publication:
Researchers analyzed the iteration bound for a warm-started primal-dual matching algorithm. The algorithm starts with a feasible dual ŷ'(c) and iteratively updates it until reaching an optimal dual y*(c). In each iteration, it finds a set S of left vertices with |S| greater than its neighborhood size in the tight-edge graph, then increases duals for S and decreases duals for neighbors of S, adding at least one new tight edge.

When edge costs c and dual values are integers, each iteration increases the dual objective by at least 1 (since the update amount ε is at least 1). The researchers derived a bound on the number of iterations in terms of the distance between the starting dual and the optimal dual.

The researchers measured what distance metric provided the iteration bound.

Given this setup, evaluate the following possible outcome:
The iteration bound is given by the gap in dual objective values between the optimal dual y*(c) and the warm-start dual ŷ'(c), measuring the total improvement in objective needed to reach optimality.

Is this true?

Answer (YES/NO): NO